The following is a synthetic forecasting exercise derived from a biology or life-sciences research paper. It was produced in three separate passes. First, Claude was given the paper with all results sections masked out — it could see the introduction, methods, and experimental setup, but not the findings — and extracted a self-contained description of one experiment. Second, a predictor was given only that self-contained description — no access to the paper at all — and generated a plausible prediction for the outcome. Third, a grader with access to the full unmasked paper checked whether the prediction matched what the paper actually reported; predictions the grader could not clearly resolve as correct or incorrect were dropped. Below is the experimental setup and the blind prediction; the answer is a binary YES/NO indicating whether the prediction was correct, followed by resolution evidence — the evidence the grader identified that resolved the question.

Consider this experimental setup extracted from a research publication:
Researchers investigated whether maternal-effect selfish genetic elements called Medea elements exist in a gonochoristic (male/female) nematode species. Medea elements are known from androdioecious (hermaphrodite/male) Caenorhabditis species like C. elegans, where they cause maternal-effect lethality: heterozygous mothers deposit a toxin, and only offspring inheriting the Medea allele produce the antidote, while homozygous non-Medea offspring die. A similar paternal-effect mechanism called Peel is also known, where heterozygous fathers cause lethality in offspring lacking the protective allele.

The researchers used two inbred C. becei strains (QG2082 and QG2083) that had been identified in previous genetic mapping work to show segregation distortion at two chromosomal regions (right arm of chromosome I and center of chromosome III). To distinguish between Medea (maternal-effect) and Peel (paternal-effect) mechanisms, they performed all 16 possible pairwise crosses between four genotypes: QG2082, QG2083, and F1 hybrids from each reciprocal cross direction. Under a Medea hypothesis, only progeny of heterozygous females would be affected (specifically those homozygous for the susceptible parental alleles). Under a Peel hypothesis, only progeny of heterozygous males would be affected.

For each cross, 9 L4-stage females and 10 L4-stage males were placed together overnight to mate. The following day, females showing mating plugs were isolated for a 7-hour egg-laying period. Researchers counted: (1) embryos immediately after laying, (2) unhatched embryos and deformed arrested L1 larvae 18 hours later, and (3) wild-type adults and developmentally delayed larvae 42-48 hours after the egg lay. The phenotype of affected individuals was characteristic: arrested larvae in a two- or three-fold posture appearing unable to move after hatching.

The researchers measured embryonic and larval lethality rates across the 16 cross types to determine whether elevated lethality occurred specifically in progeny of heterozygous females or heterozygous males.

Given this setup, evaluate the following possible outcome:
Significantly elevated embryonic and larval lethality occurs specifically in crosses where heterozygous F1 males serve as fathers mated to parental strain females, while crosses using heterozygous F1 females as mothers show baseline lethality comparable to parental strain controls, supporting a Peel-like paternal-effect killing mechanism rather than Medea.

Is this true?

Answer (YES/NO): NO